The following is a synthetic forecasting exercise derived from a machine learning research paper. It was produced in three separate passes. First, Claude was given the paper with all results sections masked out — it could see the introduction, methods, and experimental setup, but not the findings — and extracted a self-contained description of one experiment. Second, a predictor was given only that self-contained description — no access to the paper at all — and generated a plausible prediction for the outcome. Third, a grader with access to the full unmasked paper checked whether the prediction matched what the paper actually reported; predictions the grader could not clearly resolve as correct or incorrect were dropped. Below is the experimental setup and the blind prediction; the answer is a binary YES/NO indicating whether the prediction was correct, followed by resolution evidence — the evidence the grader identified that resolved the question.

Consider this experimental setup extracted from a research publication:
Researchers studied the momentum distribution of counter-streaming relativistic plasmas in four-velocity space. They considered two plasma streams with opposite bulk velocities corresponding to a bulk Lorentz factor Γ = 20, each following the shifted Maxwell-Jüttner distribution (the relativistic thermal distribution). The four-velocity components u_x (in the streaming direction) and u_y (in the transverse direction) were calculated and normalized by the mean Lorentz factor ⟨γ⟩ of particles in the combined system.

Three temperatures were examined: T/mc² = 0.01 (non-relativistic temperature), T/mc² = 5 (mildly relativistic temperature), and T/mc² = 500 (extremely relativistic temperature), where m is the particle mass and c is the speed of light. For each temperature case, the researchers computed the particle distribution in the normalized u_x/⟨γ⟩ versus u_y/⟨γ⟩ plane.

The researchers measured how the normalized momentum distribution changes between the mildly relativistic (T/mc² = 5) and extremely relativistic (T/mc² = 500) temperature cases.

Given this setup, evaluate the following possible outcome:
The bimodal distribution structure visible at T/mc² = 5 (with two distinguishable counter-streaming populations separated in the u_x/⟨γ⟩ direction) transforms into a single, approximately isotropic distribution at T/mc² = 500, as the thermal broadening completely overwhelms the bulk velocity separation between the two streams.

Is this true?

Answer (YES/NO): NO